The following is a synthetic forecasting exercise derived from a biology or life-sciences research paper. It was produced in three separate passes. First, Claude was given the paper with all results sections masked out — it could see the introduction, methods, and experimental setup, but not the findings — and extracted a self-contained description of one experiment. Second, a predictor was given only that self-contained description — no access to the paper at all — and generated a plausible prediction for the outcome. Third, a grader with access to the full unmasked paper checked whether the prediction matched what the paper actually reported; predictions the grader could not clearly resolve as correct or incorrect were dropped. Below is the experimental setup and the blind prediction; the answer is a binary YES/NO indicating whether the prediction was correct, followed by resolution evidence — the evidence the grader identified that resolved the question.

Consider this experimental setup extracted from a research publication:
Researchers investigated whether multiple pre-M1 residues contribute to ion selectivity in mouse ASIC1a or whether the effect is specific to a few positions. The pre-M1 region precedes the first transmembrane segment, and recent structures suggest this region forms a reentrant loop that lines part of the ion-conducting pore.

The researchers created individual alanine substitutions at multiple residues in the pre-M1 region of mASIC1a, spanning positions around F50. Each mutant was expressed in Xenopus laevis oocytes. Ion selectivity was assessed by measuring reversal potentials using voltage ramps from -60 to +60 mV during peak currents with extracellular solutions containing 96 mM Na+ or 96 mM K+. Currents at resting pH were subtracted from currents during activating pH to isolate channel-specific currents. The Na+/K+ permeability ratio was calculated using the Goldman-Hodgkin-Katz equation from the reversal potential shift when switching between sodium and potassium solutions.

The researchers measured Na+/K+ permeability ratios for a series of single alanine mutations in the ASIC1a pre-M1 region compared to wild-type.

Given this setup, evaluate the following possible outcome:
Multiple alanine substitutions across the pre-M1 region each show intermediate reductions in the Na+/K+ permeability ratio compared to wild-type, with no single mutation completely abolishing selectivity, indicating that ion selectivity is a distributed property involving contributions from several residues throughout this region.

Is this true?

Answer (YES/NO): NO